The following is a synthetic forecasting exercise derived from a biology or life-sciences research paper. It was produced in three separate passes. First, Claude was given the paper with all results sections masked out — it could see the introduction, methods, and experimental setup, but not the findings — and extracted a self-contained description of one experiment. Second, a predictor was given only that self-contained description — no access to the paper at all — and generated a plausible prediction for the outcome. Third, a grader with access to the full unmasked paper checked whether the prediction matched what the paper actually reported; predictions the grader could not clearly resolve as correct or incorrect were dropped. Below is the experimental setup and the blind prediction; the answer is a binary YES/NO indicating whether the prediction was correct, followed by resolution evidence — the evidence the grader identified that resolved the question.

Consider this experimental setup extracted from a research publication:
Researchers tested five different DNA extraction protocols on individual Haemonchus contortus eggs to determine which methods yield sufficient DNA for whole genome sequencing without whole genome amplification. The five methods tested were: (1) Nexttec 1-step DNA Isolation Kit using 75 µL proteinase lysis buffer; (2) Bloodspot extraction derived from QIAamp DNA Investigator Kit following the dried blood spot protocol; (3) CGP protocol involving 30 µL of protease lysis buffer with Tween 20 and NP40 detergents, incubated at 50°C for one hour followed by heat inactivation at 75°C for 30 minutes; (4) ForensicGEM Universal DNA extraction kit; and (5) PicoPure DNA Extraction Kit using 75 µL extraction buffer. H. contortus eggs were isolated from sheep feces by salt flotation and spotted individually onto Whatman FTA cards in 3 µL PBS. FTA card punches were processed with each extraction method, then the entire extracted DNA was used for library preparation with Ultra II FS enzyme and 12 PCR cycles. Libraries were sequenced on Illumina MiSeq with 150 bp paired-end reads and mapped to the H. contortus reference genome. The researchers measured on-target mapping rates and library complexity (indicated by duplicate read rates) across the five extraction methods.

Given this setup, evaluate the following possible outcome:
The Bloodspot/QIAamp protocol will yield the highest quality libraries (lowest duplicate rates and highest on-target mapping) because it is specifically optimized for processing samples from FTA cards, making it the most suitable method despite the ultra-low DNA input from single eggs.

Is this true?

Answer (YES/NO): NO